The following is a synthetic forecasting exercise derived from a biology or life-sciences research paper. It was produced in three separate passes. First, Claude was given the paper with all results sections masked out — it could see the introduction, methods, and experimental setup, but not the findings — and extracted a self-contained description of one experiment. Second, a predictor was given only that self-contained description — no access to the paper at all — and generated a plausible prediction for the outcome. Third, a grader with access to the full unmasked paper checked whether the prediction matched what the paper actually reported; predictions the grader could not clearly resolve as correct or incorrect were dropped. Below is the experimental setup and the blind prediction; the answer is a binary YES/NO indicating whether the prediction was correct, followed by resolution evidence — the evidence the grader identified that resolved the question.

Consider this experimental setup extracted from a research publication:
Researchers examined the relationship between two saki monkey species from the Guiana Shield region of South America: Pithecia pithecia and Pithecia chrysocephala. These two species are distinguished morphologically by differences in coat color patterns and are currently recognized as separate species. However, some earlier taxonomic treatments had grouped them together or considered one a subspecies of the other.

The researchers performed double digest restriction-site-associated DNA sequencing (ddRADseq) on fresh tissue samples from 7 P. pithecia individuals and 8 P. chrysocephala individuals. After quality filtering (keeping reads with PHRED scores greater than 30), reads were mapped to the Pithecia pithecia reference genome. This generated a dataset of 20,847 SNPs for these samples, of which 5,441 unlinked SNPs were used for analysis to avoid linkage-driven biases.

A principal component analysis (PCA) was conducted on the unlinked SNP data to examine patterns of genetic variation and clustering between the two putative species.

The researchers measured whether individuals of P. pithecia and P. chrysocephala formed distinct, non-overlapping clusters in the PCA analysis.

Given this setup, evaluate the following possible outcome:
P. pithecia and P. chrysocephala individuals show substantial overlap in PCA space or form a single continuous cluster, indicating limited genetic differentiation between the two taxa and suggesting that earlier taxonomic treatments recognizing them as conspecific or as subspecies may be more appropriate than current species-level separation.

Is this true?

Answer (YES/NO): NO